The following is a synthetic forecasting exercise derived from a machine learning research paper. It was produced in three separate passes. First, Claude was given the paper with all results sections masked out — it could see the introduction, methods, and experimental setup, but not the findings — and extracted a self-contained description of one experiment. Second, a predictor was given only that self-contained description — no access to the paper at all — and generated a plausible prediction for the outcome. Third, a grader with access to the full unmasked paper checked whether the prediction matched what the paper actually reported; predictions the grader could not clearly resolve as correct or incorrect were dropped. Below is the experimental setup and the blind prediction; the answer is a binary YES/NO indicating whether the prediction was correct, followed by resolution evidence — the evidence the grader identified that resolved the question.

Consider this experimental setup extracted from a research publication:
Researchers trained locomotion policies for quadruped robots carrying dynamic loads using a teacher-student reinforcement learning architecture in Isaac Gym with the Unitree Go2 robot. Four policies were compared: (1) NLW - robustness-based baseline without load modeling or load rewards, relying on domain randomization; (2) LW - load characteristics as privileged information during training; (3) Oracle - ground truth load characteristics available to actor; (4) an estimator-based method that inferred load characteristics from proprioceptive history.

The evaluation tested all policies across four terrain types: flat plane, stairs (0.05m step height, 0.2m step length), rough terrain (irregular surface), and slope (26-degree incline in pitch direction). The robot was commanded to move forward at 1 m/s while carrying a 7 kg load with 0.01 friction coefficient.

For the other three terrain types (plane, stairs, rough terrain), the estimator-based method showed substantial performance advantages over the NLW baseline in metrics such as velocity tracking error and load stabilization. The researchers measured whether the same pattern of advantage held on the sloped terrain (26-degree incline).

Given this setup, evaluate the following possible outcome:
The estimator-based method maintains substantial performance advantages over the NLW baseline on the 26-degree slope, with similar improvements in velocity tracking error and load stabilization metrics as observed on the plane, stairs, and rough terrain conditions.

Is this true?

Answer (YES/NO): NO